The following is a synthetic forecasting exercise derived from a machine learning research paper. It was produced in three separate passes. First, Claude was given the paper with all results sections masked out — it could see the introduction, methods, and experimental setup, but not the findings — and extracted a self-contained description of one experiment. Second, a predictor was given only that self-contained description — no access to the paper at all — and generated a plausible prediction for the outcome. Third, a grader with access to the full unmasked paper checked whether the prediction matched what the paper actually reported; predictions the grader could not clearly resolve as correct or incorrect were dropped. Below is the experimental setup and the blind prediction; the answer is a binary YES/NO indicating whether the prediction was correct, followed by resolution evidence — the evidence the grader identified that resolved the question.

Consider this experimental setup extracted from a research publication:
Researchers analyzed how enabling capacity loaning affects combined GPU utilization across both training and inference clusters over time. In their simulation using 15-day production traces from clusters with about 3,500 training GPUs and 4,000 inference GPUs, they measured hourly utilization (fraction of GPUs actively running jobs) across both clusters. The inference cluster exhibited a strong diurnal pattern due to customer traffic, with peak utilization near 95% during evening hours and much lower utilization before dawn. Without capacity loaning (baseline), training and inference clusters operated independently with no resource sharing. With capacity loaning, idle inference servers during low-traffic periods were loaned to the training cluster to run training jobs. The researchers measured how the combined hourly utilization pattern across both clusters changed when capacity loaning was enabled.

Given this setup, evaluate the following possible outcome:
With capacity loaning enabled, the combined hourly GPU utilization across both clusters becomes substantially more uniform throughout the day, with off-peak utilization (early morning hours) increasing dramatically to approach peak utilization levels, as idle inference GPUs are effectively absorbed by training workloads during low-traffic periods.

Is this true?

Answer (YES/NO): NO